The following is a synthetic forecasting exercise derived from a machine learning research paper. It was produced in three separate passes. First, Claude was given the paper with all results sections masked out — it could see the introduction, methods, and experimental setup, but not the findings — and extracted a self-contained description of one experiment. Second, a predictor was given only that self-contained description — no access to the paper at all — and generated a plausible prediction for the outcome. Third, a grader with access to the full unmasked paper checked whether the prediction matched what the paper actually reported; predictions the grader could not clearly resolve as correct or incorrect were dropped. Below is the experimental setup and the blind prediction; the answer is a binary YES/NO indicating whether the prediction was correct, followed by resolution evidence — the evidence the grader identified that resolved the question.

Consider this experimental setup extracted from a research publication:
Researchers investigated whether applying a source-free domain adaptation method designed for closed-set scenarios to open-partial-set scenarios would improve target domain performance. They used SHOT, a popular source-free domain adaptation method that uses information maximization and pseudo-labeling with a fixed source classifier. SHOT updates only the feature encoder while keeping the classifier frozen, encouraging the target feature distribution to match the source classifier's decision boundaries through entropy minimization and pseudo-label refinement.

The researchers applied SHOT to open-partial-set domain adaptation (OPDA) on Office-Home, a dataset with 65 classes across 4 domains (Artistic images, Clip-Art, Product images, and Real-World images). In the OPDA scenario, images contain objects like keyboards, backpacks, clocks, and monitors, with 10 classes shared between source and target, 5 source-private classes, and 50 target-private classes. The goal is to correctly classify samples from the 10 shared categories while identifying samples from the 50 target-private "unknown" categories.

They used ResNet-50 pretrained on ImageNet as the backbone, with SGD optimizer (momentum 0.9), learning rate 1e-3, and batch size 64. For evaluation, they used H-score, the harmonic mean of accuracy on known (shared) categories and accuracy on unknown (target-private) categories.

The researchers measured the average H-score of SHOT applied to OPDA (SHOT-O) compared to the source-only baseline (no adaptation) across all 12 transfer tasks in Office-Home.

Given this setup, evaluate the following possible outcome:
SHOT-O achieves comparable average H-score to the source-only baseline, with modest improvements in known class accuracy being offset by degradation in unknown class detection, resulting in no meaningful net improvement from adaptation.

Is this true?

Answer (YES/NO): NO